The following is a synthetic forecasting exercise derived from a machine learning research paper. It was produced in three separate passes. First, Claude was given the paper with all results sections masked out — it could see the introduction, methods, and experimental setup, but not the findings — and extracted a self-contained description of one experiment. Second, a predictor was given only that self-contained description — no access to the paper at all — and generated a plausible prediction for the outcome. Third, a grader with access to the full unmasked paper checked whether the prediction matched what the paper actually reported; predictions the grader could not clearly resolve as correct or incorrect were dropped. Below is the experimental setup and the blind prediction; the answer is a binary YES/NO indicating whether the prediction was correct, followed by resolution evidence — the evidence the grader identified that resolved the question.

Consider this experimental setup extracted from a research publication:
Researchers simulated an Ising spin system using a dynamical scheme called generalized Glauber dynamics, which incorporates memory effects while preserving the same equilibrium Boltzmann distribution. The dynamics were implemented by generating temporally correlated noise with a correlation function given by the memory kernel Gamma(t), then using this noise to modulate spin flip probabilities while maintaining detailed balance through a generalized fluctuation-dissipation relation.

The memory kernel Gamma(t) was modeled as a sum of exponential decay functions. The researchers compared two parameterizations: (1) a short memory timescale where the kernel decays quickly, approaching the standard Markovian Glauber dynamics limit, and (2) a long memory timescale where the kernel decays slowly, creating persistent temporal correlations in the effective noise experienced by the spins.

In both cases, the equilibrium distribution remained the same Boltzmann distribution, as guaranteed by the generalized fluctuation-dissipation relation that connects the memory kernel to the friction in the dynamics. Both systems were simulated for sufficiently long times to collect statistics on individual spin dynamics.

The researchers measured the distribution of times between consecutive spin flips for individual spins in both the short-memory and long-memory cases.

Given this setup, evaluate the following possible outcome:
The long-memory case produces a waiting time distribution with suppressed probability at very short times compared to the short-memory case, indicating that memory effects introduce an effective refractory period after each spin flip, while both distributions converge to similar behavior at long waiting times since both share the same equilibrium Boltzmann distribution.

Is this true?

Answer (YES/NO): NO